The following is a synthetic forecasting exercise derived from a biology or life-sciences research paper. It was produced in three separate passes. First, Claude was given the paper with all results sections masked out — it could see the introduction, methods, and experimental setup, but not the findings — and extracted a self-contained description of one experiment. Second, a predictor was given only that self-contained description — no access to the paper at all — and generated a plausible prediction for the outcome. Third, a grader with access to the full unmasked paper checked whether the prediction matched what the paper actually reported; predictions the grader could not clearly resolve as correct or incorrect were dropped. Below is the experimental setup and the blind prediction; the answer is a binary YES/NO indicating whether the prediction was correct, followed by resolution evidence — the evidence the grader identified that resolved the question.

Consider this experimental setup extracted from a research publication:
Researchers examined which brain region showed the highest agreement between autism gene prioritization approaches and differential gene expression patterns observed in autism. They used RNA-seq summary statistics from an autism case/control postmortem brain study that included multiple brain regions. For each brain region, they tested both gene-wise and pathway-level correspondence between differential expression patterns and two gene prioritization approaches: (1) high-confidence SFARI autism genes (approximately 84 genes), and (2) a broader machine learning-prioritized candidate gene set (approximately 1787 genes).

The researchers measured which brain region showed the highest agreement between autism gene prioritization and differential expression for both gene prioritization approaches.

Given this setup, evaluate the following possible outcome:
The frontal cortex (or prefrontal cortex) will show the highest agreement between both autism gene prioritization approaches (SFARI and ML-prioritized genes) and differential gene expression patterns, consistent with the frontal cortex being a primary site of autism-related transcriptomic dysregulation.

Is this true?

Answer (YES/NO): YES